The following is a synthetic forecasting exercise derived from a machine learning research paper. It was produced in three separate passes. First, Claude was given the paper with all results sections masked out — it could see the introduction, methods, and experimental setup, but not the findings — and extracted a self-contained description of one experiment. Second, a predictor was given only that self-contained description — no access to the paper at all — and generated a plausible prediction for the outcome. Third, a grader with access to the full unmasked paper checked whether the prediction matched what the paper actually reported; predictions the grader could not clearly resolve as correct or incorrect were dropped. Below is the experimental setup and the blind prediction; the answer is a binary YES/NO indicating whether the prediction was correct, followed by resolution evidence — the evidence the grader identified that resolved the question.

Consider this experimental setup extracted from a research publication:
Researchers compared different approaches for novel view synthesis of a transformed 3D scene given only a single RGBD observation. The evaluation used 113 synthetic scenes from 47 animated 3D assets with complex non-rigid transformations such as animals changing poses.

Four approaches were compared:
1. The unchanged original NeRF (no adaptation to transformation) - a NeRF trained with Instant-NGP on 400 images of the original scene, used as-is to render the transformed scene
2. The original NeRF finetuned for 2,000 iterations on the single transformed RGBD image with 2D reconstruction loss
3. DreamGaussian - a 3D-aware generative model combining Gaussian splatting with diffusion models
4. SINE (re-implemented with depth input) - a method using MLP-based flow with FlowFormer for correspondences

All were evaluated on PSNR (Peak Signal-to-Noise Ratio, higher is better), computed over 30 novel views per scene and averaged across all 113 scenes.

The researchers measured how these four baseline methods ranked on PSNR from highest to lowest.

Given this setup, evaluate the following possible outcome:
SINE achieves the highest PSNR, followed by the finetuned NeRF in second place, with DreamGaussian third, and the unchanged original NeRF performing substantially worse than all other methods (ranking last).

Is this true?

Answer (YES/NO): NO